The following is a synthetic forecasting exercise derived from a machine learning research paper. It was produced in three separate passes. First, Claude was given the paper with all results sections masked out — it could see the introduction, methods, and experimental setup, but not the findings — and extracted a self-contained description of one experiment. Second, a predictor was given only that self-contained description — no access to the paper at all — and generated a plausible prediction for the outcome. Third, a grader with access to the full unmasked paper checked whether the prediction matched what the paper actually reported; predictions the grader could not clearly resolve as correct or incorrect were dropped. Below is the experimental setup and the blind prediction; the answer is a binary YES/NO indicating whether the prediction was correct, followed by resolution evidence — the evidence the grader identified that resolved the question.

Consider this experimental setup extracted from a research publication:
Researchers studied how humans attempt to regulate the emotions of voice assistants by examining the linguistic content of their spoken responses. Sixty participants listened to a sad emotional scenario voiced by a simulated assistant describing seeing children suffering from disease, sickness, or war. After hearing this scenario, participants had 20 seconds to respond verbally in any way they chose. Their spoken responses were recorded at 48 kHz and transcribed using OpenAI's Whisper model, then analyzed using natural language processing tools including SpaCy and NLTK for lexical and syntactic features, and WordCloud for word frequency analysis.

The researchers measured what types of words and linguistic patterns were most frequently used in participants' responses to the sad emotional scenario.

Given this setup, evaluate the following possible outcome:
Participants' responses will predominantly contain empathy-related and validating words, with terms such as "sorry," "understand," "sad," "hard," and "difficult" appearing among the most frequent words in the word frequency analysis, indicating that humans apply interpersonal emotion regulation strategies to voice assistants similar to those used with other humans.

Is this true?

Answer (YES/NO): NO